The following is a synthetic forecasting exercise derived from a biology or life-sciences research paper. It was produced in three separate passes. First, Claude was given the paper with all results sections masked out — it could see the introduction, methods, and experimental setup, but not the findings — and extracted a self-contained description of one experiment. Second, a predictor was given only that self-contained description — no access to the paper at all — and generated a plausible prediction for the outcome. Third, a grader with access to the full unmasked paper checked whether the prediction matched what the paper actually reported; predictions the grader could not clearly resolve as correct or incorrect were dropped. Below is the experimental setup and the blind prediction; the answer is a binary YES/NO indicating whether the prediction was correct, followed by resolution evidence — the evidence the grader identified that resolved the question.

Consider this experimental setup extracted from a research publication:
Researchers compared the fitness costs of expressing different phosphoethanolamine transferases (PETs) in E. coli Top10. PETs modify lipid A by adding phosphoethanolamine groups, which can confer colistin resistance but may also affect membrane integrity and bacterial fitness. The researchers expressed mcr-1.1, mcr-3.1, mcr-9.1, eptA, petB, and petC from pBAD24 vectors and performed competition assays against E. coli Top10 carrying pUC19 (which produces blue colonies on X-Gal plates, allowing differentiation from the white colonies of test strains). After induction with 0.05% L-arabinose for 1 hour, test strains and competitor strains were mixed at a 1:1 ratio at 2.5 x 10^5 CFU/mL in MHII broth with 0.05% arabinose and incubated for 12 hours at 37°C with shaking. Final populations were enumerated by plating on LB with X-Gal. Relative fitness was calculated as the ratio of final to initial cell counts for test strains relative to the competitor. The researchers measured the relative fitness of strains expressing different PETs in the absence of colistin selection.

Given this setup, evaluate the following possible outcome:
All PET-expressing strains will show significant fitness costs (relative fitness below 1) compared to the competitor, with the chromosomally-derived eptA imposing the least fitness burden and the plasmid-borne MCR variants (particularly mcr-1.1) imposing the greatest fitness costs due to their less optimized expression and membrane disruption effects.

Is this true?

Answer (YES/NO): NO